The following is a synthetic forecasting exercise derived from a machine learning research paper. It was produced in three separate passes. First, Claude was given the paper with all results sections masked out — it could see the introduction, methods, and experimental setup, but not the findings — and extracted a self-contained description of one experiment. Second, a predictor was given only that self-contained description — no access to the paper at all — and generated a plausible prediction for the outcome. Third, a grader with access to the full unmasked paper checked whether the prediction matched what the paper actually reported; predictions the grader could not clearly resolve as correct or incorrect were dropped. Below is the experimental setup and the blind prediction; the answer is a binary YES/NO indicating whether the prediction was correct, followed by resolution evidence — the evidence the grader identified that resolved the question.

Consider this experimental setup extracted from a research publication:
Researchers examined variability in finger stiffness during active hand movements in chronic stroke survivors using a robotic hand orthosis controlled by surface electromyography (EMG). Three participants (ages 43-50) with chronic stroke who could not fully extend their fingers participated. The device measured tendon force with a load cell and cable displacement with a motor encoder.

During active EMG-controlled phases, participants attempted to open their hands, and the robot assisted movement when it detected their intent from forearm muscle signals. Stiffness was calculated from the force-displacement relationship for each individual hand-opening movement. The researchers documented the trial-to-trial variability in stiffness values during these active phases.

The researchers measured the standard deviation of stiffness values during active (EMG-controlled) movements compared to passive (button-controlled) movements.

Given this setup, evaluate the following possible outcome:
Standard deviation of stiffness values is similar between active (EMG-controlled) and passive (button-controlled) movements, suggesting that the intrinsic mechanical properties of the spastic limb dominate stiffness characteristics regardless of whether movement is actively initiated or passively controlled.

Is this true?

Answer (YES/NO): NO